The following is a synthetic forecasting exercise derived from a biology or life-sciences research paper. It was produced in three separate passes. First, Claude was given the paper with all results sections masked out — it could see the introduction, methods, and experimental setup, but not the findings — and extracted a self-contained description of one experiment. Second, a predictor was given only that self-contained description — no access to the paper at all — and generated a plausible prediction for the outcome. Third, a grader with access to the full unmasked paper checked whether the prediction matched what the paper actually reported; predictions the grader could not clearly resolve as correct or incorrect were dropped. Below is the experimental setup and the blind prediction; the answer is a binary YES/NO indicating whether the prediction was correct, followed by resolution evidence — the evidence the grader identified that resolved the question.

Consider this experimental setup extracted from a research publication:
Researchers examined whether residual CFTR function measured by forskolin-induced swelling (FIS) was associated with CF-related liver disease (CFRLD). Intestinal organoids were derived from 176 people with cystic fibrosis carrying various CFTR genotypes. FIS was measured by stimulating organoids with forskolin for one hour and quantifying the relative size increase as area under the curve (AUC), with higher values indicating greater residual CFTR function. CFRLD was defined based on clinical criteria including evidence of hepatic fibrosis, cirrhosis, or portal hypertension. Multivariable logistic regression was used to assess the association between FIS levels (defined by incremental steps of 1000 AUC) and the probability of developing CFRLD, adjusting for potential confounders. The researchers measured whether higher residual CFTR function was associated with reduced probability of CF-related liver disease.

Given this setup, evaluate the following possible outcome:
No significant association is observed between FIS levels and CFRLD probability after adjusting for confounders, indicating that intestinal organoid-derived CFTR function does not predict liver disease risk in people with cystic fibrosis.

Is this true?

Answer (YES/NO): NO